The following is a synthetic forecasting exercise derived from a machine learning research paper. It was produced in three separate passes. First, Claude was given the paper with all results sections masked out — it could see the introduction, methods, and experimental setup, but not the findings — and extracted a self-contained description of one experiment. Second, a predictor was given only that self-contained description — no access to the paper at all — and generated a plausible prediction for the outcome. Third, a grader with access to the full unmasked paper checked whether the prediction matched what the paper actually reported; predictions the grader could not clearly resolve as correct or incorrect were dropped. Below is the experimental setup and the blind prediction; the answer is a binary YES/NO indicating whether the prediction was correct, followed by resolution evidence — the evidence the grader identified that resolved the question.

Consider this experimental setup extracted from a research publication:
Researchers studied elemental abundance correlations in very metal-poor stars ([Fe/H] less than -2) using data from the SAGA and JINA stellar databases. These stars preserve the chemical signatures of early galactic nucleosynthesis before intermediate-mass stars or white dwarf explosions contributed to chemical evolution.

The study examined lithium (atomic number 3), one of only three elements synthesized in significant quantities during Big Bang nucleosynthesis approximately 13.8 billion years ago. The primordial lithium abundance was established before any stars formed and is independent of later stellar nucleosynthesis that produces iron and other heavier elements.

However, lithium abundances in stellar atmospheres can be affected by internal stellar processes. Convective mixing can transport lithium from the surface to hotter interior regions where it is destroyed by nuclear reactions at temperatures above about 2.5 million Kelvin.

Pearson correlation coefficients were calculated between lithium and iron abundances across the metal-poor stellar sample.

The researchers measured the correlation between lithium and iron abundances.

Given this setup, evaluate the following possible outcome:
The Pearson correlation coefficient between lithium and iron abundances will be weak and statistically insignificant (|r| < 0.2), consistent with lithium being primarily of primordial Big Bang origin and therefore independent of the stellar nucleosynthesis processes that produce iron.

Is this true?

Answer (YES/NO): YES